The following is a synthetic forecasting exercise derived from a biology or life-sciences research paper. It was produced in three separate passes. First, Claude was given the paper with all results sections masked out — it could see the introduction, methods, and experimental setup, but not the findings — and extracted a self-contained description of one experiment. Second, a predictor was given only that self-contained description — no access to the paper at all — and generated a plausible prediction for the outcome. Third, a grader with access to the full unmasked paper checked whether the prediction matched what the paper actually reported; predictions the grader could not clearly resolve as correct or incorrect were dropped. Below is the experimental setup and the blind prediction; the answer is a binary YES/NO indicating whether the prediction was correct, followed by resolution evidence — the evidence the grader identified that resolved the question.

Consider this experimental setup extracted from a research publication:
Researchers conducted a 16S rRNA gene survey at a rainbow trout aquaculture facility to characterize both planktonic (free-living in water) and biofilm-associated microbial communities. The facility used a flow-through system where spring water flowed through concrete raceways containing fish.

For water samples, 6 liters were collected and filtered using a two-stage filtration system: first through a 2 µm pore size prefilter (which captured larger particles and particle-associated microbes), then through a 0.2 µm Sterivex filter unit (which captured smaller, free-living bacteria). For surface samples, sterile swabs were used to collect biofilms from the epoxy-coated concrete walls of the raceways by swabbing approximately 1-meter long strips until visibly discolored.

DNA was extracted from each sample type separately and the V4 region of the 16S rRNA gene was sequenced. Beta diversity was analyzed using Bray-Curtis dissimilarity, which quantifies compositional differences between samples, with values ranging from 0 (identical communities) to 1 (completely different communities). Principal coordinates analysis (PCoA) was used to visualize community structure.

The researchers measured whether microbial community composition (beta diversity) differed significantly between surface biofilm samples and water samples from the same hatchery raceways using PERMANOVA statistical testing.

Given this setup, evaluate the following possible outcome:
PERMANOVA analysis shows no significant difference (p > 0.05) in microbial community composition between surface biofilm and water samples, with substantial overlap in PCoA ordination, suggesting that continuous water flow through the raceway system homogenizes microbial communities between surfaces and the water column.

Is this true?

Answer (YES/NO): NO